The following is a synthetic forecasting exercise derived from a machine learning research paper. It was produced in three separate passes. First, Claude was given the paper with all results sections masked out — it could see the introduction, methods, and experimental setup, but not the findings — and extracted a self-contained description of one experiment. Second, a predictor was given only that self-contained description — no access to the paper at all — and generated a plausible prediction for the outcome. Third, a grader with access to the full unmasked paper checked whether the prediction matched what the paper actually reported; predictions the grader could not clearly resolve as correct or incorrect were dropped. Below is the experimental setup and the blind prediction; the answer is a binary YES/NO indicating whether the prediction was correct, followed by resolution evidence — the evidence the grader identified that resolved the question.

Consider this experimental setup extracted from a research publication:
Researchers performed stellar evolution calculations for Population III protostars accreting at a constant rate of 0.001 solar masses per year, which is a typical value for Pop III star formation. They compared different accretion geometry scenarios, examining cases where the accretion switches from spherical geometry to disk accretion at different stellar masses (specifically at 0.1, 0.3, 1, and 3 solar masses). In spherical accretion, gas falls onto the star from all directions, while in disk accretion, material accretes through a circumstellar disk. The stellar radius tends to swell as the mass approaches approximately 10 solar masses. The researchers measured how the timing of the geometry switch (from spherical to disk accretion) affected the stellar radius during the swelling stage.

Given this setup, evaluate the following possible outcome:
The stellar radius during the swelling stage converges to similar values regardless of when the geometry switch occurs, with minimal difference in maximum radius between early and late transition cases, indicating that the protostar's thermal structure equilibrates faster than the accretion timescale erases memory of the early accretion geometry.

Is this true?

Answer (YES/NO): NO